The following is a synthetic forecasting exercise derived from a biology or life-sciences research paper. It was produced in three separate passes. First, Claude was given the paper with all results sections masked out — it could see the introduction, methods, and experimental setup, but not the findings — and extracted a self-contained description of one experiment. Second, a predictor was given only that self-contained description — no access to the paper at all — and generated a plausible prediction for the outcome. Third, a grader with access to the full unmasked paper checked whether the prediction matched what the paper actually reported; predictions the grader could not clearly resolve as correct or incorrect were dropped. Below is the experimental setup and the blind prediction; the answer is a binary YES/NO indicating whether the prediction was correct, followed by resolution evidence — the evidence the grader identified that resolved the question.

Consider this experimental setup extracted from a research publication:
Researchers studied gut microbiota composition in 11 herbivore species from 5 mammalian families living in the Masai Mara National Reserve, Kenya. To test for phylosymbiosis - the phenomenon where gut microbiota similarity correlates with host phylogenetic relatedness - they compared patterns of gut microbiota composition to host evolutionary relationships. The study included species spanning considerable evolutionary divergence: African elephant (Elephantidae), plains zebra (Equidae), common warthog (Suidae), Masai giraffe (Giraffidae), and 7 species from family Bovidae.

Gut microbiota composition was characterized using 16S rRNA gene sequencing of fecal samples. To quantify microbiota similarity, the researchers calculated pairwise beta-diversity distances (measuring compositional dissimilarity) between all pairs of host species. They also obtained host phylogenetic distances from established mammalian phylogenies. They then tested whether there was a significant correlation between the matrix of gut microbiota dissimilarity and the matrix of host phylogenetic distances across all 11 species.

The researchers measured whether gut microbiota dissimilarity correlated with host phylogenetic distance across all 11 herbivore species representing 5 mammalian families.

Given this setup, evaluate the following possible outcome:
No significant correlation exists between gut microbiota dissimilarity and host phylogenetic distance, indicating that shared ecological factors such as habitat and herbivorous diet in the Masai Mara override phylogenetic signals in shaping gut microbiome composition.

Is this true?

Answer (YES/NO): NO